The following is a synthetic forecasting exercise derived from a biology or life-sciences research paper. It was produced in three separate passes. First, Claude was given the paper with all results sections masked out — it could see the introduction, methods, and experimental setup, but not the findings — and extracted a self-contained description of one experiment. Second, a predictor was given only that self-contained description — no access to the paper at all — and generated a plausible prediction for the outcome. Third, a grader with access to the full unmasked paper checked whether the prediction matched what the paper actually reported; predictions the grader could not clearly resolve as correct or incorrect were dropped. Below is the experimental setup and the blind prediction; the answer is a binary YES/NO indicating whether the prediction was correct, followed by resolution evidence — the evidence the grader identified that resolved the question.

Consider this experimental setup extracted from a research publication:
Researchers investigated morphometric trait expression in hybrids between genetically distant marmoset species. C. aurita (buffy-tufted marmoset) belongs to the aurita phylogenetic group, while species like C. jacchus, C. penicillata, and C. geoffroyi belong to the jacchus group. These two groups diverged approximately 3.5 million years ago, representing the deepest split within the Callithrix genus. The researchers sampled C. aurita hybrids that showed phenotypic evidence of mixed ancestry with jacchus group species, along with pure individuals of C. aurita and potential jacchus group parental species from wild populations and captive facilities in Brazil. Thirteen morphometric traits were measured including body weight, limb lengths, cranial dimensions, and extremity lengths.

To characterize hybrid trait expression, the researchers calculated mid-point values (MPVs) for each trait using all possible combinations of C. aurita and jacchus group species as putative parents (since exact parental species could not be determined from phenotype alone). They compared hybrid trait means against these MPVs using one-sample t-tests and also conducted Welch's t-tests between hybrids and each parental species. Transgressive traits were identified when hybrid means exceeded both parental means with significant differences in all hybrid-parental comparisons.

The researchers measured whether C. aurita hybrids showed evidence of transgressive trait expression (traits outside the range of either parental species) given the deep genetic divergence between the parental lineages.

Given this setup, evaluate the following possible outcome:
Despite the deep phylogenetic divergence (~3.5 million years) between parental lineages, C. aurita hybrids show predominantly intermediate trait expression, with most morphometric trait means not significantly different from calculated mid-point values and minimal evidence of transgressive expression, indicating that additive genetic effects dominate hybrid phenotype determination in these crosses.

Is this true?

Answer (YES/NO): NO